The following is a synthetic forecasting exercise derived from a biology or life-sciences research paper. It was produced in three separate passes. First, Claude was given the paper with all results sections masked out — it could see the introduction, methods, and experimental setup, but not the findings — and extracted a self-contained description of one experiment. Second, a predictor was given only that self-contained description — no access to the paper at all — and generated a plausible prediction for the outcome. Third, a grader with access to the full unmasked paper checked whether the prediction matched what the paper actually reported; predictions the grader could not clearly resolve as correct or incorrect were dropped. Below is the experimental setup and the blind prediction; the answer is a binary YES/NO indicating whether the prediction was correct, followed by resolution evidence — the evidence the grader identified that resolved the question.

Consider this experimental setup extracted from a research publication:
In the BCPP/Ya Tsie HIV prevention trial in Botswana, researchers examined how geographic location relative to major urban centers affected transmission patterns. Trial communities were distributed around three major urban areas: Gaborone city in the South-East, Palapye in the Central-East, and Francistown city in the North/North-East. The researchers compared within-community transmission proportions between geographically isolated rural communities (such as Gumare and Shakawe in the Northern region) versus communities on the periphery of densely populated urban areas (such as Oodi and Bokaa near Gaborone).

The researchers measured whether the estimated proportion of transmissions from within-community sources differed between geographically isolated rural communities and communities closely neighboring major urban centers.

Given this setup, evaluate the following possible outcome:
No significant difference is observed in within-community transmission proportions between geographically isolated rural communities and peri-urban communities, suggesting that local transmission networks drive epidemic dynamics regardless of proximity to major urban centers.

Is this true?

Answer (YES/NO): NO